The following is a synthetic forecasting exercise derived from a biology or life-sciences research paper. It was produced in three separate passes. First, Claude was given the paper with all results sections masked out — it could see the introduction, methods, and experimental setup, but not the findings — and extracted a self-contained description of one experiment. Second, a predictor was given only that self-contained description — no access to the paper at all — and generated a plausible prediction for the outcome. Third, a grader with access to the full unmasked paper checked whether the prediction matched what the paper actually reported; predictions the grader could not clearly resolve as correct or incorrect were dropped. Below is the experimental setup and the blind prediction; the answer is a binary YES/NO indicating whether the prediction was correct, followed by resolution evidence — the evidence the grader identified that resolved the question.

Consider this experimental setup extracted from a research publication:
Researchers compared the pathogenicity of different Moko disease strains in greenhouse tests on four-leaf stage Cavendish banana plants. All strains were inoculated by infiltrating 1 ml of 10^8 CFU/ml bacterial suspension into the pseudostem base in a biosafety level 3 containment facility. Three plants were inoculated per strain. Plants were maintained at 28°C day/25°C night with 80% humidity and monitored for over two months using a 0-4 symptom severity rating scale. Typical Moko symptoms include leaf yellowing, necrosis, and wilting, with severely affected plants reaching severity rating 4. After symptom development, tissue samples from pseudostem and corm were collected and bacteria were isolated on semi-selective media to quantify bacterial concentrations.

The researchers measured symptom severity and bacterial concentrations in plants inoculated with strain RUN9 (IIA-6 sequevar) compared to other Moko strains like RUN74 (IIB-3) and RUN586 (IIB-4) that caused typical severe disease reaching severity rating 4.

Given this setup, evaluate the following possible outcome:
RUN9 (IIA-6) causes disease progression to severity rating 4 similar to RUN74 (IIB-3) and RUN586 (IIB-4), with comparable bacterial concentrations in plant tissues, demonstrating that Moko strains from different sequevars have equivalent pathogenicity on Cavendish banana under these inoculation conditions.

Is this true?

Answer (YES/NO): NO